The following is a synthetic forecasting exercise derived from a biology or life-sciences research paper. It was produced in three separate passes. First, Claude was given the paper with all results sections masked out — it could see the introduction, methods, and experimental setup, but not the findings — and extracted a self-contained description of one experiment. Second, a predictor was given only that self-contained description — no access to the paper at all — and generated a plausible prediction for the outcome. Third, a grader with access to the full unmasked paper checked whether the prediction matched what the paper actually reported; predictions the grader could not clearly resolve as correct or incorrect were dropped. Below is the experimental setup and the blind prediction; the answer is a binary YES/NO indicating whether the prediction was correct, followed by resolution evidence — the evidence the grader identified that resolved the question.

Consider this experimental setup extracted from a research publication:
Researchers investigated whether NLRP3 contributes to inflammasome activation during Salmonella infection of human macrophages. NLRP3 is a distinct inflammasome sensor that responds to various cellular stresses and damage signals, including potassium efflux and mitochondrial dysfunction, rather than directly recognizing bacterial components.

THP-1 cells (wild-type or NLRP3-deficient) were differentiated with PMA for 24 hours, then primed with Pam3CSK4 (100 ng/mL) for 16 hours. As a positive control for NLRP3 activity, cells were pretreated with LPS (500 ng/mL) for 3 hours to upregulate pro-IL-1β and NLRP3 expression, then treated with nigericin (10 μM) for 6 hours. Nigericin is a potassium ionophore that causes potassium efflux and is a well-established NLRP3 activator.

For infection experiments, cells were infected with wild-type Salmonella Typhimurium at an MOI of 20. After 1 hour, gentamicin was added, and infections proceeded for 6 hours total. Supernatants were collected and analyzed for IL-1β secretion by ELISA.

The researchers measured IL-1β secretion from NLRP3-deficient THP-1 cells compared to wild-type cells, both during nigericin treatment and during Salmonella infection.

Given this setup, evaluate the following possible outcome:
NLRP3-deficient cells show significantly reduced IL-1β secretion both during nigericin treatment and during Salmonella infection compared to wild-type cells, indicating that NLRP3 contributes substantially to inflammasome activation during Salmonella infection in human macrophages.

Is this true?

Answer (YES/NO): YES